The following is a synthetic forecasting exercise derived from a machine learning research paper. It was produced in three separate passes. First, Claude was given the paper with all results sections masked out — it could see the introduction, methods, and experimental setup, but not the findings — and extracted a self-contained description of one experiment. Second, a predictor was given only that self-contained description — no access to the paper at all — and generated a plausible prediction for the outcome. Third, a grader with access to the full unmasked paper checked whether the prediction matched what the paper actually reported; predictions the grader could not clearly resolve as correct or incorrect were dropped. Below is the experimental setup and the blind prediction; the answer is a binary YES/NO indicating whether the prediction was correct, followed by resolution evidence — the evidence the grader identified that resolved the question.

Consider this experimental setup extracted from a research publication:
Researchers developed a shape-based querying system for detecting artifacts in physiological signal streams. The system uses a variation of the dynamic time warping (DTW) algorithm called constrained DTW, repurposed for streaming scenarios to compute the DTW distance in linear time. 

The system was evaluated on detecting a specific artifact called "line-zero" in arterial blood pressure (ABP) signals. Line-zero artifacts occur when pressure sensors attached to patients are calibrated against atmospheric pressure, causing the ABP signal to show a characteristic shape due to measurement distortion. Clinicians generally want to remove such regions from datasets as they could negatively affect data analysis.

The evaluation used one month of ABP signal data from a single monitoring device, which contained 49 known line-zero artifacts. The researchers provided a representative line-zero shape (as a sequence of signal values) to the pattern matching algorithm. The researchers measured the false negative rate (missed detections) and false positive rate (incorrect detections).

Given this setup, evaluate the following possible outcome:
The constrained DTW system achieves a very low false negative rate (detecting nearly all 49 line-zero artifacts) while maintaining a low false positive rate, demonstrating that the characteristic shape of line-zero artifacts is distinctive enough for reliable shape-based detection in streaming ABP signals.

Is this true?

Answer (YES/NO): YES